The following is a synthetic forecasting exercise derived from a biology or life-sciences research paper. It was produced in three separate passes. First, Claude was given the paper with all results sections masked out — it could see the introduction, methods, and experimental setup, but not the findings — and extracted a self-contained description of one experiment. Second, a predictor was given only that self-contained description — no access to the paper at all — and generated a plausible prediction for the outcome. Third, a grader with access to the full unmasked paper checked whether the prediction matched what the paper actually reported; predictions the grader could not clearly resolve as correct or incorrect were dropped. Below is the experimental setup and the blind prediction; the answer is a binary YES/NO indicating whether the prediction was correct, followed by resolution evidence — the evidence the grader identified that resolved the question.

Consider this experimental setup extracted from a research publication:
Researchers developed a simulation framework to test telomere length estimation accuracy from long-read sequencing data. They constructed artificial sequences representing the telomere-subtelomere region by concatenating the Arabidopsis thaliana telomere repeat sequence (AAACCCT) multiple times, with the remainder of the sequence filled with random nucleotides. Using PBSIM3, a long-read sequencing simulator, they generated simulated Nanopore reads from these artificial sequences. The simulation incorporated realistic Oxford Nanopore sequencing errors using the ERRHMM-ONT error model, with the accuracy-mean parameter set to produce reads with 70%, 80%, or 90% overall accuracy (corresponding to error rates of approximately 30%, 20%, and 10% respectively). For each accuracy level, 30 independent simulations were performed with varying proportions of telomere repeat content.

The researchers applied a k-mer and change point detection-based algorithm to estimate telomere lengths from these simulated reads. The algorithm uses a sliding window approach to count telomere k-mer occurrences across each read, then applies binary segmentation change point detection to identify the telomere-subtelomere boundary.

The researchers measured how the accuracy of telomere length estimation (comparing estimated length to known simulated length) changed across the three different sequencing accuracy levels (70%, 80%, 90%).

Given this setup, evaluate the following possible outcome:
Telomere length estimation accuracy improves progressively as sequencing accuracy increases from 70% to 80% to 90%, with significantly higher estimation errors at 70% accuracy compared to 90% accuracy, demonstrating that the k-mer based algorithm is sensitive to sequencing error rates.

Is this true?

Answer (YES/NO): NO